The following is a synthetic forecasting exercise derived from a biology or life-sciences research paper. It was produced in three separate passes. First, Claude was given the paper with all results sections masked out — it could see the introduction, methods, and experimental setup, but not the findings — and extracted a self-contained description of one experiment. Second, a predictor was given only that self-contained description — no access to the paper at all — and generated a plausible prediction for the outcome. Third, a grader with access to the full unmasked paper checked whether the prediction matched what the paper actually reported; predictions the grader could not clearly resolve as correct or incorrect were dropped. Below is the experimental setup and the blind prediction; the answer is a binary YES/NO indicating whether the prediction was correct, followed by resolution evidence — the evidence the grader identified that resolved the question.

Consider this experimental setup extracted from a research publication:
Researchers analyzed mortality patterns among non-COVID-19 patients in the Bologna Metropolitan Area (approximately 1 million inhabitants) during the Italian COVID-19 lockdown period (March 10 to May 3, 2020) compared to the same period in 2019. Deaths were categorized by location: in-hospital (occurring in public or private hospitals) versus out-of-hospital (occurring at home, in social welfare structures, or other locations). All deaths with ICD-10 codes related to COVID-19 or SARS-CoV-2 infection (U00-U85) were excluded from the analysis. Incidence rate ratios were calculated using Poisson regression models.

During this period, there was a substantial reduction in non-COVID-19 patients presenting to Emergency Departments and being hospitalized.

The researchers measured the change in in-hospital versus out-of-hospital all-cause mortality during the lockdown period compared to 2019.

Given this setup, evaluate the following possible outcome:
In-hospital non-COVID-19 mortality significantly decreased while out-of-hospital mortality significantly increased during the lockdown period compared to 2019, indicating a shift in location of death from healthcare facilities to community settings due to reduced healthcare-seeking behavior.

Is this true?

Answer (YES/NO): YES